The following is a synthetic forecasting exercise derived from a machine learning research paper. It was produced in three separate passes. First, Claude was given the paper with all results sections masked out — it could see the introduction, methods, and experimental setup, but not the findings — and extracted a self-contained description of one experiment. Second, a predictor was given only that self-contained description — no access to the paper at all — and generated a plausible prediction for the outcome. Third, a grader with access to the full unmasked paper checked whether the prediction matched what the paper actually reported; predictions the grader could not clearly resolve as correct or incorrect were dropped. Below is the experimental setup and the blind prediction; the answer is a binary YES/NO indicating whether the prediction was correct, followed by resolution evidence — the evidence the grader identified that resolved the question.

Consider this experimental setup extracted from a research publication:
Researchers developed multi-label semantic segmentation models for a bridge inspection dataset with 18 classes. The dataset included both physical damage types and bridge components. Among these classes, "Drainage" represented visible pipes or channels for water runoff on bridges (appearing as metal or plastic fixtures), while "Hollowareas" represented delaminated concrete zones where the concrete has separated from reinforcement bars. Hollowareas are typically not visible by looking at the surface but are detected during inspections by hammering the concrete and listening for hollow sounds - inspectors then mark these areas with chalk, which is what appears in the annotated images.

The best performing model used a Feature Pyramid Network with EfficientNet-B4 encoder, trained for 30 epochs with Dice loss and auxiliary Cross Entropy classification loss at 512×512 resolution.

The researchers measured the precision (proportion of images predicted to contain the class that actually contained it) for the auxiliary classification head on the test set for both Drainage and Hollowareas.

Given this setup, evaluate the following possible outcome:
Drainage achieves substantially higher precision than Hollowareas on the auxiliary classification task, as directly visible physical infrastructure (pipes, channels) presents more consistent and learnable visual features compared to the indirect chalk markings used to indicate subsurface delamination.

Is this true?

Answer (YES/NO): NO